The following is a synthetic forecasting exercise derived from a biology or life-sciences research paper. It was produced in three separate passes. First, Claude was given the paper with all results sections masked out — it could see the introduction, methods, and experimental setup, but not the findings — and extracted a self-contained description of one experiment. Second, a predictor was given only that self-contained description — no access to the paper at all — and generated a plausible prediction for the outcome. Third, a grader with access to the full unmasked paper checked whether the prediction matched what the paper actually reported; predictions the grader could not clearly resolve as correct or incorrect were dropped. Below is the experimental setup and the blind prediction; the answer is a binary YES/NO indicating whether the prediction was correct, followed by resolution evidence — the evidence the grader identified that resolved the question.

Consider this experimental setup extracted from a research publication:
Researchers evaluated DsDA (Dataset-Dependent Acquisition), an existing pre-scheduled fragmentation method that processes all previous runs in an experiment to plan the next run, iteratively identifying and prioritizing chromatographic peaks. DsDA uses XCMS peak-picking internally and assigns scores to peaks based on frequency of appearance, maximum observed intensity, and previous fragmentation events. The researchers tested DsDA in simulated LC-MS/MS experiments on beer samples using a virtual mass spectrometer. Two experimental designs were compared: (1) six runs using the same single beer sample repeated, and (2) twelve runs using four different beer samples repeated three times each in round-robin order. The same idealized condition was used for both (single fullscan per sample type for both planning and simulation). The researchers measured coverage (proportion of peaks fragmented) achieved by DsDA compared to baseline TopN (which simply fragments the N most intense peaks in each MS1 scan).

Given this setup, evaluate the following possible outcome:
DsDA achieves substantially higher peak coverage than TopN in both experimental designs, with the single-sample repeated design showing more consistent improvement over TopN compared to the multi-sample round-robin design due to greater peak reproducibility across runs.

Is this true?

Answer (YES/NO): NO